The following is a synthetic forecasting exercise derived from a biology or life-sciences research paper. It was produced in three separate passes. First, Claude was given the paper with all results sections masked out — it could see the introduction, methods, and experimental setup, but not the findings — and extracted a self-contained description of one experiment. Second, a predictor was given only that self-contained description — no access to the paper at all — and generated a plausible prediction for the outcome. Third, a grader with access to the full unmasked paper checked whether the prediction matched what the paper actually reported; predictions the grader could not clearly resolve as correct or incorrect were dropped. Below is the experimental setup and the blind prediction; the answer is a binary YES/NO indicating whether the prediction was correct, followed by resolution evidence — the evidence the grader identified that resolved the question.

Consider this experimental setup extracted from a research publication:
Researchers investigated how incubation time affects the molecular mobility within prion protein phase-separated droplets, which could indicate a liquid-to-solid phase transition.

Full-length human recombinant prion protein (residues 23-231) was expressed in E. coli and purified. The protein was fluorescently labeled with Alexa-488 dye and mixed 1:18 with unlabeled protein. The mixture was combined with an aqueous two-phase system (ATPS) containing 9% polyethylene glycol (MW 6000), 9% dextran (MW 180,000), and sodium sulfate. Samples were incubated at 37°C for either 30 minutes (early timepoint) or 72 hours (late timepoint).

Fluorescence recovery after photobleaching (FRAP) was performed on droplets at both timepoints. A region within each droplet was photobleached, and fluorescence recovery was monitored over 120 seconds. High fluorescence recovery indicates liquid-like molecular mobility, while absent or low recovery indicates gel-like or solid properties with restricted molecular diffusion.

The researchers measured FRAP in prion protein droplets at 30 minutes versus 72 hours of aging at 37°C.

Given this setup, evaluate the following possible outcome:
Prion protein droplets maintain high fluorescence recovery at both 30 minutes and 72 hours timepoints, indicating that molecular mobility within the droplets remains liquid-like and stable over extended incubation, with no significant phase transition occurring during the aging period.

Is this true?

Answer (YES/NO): NO